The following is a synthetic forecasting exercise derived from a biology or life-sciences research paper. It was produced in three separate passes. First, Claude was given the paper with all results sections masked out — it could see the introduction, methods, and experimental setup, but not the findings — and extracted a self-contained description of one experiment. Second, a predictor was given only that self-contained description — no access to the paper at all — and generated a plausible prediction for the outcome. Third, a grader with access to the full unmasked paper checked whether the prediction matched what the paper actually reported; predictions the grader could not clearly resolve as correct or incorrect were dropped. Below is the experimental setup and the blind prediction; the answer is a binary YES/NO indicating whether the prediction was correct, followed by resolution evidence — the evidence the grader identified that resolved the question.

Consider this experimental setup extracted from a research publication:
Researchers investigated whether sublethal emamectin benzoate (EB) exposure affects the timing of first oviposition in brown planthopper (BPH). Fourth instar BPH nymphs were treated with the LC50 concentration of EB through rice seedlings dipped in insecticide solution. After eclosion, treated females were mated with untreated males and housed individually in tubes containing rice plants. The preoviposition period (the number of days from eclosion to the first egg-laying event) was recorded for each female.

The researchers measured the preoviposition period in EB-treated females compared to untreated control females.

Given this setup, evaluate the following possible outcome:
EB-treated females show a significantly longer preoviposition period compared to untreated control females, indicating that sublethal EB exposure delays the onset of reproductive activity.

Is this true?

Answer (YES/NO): NO